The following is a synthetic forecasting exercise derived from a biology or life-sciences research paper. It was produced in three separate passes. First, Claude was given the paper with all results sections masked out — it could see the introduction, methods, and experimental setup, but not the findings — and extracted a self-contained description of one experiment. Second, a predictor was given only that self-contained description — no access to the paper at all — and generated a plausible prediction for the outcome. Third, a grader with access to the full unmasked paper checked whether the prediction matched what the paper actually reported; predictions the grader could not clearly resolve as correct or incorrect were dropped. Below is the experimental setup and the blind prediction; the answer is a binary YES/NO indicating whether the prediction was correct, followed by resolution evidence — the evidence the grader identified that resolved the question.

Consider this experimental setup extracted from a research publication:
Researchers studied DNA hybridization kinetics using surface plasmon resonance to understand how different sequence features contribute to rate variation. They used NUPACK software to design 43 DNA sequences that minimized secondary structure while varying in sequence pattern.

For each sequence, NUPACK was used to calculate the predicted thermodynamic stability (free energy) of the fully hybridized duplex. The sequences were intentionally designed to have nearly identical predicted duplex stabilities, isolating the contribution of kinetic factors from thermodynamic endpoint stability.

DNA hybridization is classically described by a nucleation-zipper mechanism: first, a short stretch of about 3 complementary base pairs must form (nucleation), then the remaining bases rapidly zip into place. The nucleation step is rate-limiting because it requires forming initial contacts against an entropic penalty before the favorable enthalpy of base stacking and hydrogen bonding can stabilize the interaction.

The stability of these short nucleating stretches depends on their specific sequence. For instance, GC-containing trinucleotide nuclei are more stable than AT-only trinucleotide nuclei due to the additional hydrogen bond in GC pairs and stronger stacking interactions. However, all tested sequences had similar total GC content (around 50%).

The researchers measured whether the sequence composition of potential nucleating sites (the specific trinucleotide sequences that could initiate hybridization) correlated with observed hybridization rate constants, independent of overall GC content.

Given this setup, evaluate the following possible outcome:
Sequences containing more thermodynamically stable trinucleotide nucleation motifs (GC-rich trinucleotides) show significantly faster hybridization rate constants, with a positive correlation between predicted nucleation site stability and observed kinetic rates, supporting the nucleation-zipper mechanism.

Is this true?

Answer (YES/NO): YES